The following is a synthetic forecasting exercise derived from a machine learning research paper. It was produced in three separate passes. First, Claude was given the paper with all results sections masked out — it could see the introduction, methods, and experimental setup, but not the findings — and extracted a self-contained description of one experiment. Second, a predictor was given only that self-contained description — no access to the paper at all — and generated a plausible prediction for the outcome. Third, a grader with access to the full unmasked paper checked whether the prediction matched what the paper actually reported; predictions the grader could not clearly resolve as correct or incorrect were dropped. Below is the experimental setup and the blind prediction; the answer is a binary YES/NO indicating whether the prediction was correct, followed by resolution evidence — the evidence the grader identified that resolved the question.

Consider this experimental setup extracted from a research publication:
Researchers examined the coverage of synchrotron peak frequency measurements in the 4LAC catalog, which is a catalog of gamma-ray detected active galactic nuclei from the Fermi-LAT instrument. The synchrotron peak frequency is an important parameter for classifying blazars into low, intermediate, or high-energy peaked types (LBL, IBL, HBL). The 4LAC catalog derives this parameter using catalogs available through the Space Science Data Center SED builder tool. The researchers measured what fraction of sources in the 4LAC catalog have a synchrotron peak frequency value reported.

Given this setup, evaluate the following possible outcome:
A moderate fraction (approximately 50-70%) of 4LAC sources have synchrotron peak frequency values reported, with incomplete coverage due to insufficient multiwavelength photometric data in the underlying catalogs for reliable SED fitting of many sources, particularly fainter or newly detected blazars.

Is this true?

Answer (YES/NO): NO